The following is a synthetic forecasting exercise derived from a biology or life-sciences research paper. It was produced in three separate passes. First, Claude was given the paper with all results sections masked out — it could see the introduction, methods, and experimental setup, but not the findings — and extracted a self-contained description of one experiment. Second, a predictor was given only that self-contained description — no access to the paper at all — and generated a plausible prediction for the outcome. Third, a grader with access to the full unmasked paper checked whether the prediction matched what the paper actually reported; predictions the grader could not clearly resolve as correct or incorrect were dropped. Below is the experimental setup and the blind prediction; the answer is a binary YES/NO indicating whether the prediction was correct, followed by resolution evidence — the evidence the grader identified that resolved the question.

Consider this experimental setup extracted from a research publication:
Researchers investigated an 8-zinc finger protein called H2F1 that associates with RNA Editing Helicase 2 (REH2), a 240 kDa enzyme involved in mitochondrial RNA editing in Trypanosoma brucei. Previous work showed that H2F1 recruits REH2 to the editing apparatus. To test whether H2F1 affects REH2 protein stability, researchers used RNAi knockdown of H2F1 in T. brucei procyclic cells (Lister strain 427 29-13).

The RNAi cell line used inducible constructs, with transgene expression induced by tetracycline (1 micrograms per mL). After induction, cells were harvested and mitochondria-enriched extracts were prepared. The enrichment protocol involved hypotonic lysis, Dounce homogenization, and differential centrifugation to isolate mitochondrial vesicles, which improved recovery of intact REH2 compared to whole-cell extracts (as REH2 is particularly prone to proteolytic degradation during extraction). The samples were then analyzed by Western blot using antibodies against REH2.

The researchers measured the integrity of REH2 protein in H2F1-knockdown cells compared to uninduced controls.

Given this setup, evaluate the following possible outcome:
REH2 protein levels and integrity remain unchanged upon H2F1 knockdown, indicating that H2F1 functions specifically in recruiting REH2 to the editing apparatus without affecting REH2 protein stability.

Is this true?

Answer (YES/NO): NO